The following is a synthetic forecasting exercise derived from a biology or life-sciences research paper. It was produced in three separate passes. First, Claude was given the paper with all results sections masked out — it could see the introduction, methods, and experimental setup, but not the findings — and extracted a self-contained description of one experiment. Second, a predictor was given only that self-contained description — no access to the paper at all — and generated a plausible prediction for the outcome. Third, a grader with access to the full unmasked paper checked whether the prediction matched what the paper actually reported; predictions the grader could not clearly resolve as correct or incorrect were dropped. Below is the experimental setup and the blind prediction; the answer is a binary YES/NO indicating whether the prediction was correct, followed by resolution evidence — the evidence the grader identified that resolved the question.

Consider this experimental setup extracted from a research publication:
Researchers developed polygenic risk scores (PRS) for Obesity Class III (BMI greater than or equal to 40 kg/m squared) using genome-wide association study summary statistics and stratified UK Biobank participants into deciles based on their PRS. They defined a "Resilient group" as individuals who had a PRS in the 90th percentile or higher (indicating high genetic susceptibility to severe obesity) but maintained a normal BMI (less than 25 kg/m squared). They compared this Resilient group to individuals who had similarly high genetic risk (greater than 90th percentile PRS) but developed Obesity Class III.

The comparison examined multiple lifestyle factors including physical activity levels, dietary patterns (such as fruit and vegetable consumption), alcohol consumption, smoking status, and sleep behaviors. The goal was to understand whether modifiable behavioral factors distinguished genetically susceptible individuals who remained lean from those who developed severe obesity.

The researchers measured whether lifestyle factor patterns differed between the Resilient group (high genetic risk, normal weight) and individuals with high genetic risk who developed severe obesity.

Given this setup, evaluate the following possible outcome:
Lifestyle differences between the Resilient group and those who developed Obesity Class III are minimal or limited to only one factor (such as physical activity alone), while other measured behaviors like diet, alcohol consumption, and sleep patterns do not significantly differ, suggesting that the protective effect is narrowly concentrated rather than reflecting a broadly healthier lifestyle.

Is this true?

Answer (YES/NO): NO